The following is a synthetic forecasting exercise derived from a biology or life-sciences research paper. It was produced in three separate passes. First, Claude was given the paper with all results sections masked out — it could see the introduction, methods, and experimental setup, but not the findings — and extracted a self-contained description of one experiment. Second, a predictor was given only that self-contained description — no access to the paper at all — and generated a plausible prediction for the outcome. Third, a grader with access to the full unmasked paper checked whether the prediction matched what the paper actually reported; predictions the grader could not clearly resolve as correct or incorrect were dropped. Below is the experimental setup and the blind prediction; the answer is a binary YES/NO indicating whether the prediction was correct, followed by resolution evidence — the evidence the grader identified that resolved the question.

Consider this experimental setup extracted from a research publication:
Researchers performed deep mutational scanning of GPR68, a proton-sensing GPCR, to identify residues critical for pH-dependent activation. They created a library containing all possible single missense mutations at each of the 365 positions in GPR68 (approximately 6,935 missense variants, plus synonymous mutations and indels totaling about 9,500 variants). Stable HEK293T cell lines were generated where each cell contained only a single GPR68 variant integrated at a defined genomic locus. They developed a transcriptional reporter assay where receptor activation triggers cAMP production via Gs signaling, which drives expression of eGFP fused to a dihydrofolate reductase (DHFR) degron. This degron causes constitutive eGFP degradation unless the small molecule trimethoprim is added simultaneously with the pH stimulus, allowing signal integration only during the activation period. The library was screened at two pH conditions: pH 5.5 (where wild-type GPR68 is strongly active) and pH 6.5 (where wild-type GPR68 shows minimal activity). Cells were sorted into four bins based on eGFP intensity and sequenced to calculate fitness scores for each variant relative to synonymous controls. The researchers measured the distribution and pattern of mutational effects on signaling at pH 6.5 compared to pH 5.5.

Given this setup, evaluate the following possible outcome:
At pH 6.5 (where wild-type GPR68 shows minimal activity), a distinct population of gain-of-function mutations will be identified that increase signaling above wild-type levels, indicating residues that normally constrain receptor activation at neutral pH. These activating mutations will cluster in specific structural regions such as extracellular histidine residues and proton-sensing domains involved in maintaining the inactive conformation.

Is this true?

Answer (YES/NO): NO